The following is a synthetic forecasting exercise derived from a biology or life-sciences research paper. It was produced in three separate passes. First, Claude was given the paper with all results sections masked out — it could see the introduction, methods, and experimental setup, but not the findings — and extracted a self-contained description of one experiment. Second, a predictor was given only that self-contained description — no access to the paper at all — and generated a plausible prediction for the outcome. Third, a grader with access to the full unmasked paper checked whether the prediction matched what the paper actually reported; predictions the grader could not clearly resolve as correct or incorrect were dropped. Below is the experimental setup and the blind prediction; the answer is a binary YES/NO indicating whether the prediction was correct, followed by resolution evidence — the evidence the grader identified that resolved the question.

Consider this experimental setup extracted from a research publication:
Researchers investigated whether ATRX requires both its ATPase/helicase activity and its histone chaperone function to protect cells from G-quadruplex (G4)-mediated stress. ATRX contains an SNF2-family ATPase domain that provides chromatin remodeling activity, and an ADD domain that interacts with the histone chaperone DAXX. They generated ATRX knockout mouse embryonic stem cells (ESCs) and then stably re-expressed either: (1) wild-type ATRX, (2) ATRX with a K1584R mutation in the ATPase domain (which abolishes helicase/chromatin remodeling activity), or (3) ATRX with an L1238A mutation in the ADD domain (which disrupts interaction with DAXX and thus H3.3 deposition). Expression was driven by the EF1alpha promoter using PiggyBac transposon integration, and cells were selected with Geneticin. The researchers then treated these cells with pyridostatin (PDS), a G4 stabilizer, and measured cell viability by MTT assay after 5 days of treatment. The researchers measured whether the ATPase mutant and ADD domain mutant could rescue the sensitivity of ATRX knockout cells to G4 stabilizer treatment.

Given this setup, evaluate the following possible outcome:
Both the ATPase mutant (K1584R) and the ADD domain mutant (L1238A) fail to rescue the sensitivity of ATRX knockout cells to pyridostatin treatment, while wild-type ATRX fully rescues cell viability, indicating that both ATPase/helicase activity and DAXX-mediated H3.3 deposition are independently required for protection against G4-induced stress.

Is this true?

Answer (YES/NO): YES